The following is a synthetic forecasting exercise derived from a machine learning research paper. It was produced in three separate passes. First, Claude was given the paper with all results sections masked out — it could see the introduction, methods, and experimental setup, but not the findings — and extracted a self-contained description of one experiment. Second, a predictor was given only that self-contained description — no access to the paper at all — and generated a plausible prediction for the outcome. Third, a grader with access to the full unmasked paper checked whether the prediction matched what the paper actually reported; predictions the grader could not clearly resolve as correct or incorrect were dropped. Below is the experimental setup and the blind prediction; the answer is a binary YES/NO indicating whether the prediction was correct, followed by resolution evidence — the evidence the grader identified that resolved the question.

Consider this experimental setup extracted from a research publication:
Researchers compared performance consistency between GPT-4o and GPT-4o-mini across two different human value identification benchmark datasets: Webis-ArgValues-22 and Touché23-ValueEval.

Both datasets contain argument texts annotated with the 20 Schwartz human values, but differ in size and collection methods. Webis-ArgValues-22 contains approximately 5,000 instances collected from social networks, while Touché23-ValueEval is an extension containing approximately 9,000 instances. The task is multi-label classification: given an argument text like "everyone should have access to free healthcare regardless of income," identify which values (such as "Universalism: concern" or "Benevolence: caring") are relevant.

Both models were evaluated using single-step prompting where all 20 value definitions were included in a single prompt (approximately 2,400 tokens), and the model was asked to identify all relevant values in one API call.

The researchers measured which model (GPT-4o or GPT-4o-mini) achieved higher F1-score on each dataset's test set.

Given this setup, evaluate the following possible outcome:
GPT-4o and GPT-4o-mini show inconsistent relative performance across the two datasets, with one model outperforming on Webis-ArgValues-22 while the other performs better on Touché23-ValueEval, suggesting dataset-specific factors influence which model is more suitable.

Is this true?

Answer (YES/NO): YES